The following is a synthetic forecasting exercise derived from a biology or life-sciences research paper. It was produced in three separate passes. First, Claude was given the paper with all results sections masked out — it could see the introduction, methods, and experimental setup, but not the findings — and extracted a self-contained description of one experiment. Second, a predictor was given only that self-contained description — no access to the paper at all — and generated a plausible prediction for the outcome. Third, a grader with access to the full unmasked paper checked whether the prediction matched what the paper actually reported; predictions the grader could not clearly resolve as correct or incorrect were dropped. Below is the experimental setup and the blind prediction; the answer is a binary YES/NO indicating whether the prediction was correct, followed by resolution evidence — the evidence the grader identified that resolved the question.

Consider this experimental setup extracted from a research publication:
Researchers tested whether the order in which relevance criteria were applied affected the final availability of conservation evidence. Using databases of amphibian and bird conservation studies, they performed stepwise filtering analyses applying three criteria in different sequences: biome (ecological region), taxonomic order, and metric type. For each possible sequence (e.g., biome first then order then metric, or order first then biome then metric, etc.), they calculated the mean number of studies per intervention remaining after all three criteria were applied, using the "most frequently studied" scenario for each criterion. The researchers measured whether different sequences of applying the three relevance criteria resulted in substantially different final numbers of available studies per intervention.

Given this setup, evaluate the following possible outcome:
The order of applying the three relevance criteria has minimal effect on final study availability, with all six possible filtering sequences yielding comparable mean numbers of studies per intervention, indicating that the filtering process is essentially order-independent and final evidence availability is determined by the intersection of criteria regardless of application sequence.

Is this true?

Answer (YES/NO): YES